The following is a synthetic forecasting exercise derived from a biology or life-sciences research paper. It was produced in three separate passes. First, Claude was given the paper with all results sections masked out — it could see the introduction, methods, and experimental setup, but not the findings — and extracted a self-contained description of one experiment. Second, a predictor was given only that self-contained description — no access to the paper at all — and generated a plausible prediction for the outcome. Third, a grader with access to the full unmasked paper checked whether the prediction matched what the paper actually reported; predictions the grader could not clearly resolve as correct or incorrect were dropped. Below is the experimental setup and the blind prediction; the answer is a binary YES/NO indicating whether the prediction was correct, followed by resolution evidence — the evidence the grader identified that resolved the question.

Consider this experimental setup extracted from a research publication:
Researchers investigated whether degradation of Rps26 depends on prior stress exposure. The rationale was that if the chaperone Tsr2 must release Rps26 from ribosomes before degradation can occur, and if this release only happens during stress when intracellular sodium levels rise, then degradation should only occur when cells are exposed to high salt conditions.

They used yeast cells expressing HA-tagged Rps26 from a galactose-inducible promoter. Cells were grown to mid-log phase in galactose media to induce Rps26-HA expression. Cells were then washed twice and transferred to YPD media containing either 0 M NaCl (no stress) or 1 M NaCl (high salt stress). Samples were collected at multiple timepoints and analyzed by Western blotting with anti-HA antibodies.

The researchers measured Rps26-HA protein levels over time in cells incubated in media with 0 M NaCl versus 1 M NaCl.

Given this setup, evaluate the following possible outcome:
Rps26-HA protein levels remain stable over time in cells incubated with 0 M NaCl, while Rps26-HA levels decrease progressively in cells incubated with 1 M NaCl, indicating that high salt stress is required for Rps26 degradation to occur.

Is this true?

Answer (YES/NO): YES